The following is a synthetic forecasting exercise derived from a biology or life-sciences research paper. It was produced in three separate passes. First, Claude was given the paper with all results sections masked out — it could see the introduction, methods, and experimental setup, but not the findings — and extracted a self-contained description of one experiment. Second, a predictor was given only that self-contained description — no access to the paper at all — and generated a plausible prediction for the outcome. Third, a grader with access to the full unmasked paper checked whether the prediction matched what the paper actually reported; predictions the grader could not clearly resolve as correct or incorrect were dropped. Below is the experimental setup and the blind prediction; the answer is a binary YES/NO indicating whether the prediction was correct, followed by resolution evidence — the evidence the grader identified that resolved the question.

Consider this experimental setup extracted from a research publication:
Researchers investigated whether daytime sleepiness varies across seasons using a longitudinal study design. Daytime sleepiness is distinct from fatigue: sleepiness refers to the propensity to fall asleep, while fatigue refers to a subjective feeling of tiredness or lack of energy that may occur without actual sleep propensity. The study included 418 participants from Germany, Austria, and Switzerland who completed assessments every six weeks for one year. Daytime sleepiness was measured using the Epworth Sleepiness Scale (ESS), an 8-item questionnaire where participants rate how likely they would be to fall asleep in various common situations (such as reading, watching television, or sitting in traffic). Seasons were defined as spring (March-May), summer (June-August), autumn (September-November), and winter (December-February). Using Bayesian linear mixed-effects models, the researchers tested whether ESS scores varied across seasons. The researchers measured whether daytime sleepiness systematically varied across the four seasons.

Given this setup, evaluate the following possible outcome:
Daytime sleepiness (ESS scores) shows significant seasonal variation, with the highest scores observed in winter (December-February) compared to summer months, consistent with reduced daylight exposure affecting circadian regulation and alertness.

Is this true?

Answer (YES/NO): NO